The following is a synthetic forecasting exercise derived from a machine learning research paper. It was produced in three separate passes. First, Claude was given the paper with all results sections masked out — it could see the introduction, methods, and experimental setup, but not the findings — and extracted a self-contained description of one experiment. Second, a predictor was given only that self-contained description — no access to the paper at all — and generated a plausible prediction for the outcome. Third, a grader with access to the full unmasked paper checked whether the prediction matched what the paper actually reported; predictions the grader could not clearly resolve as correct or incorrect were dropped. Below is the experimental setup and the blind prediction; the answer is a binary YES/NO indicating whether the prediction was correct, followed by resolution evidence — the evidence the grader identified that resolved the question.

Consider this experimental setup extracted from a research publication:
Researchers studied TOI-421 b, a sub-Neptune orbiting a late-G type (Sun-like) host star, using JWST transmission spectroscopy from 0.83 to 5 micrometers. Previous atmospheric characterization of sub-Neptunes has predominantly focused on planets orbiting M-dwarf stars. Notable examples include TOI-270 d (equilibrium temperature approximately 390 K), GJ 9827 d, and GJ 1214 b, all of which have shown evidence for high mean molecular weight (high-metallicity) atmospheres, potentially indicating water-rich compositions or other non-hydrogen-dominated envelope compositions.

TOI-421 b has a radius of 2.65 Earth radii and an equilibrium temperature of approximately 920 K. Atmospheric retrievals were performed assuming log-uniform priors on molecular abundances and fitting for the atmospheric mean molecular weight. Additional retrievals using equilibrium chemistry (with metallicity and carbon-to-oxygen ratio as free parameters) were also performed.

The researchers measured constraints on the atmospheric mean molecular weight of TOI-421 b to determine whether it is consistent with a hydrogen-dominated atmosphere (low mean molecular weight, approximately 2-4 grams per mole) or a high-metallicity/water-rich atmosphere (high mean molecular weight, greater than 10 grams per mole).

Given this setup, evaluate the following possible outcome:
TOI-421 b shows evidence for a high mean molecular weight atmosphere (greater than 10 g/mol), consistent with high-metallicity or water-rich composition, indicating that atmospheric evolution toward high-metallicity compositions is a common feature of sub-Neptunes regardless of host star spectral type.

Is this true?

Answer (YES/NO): NO